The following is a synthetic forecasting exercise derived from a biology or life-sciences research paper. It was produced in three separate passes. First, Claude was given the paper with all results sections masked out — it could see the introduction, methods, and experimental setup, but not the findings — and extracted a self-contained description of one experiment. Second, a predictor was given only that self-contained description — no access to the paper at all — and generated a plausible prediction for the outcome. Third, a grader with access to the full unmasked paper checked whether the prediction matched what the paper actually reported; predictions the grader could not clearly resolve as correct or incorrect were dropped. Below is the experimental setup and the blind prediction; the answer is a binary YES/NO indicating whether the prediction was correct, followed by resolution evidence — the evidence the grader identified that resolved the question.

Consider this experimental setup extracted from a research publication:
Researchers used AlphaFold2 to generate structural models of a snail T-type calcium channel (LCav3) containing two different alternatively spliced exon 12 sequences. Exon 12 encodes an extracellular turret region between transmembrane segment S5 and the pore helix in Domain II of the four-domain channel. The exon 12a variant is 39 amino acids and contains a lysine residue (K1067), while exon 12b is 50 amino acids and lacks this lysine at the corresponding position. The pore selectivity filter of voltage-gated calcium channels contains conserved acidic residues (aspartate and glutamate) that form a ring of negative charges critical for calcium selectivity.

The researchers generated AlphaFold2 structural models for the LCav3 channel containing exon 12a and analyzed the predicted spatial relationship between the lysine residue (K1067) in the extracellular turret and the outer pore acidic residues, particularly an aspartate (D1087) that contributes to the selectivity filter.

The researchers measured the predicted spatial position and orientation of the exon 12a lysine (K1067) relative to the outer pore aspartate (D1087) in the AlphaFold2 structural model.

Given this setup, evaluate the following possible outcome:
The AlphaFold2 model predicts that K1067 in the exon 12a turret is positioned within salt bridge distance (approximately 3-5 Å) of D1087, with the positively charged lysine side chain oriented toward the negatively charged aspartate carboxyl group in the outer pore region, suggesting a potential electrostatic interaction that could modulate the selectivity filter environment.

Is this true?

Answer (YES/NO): YES